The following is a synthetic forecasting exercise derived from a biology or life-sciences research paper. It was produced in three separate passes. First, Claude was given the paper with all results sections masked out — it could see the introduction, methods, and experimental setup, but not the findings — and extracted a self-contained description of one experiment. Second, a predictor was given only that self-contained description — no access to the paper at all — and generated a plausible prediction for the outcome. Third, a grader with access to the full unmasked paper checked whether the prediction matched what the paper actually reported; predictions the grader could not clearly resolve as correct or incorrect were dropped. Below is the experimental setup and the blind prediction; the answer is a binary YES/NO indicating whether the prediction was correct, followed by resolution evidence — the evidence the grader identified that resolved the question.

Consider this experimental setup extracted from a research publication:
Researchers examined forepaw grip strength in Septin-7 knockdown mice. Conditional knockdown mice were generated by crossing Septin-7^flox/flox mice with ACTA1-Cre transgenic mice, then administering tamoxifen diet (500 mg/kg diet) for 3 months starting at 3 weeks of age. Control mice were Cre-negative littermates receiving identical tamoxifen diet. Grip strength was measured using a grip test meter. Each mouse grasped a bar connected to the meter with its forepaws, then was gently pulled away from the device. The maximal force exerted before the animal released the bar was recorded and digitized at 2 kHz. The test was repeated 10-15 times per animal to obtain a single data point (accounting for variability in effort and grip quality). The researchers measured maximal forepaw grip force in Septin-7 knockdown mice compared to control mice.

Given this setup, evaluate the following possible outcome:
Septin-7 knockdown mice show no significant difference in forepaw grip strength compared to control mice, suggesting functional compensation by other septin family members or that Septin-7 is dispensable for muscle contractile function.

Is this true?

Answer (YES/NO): NO